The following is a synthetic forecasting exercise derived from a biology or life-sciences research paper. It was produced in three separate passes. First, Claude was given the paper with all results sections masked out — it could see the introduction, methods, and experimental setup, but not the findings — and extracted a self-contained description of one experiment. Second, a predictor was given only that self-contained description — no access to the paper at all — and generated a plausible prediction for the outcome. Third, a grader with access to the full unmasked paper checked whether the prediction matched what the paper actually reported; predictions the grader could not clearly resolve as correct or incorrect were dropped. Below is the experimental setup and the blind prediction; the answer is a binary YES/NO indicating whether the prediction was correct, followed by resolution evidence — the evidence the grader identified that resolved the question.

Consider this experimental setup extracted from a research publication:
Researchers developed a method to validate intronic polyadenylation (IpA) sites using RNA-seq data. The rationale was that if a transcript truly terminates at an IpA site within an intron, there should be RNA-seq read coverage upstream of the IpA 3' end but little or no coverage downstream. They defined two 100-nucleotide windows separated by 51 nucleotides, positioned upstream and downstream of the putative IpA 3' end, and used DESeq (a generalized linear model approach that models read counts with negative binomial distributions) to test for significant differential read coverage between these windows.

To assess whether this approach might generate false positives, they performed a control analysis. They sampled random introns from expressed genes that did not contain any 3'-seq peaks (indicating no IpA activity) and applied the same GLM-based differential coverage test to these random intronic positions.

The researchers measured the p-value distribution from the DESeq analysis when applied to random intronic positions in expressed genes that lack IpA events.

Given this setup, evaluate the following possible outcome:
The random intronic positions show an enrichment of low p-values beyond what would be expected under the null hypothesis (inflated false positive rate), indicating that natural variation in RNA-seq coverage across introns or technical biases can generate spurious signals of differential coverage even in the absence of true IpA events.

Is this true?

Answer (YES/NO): NO